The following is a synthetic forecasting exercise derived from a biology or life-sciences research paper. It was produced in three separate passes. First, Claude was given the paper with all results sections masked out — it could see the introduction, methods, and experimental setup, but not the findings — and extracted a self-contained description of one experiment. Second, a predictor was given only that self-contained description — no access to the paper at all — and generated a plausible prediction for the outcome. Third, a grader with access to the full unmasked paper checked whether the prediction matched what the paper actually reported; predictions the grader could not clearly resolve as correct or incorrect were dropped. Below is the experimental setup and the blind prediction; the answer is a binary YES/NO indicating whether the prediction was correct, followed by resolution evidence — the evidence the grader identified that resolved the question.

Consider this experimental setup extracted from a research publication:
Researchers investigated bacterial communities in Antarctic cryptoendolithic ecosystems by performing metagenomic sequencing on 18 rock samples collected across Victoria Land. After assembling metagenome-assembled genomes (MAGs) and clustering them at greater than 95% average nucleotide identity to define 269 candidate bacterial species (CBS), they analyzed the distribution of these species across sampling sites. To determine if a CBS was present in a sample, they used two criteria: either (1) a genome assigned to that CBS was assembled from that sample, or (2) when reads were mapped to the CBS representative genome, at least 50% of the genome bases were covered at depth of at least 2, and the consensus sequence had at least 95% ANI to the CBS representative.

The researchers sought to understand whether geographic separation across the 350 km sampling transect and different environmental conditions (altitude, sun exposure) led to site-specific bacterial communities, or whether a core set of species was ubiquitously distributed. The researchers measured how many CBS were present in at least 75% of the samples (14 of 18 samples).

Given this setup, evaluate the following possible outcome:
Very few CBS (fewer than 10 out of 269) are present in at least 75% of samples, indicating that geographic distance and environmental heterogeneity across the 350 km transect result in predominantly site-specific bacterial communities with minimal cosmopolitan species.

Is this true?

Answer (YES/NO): NO